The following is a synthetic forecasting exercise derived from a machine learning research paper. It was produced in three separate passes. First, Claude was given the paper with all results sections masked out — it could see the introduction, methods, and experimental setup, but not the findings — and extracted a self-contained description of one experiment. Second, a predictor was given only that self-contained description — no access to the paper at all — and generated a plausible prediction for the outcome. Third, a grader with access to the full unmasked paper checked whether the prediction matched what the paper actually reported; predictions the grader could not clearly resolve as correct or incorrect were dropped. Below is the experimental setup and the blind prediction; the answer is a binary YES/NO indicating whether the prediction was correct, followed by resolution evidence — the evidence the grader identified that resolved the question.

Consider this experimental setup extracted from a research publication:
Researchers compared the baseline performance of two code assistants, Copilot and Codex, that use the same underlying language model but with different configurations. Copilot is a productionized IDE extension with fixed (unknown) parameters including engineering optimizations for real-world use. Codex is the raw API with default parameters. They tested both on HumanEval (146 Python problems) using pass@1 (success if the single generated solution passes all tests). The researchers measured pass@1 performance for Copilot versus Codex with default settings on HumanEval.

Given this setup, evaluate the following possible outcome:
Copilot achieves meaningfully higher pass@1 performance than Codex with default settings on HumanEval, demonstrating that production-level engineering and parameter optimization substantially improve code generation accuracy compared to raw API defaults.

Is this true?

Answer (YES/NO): YES